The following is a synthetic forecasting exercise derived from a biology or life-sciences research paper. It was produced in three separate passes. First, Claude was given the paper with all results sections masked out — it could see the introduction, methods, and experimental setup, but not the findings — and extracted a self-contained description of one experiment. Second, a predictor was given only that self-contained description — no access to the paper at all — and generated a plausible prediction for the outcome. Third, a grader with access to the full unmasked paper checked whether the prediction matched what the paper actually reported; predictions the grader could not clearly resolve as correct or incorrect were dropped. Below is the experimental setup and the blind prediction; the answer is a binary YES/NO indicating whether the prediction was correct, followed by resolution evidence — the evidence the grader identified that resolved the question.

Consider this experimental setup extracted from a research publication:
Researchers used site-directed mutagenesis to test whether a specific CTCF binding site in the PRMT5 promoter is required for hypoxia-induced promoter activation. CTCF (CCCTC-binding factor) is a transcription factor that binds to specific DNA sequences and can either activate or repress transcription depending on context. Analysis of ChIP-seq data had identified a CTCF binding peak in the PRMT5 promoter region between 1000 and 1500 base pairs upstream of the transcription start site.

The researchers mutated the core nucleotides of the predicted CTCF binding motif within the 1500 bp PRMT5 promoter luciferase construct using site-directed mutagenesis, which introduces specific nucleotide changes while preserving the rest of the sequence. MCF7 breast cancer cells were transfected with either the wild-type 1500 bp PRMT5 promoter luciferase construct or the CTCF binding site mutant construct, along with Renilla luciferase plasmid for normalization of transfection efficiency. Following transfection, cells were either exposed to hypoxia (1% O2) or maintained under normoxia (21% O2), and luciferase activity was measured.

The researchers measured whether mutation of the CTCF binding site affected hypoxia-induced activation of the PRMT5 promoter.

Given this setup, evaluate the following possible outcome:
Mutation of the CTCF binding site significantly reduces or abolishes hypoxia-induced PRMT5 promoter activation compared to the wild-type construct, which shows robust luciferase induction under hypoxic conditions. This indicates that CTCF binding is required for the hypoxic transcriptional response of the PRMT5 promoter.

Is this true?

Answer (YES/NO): YES